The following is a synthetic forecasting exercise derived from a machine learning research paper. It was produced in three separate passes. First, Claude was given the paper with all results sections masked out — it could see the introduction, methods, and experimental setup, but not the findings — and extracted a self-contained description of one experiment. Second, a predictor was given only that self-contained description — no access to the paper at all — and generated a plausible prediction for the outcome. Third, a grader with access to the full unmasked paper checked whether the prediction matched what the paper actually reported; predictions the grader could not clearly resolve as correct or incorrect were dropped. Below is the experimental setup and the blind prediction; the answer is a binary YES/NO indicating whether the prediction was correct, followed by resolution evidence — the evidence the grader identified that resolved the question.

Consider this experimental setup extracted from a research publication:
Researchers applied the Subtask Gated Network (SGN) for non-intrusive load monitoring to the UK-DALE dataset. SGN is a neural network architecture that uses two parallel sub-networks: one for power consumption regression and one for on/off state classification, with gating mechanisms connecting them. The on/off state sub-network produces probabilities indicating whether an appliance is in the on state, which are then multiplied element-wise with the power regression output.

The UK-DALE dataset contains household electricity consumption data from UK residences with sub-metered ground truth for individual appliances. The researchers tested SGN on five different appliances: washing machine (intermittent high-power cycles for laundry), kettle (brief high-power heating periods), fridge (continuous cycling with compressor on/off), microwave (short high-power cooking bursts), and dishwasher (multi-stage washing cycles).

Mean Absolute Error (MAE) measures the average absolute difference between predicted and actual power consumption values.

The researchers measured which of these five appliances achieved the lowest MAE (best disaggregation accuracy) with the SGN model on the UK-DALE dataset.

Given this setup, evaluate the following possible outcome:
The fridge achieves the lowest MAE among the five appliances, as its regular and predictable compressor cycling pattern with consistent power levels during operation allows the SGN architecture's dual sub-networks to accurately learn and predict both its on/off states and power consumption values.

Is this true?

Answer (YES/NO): NO